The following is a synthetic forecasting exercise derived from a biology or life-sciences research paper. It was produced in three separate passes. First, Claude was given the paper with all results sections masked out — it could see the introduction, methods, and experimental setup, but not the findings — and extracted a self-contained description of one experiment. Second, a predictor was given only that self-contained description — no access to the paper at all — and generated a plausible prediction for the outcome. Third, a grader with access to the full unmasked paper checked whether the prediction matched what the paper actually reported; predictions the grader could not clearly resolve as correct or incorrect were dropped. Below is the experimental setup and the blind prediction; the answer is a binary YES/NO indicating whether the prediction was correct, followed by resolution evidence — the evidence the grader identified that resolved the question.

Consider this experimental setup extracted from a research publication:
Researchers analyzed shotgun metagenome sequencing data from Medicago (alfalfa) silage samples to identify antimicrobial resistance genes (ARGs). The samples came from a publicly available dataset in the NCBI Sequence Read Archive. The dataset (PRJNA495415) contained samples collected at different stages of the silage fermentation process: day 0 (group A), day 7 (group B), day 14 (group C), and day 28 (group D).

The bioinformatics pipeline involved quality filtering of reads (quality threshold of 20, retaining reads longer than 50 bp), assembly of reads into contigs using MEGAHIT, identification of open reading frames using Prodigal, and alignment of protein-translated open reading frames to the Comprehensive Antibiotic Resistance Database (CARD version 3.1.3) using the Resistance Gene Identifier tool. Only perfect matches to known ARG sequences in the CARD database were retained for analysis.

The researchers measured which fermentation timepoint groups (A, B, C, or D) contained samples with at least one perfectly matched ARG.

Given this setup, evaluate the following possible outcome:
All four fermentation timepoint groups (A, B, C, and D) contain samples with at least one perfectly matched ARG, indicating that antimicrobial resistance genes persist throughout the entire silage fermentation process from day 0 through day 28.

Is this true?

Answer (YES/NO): NO